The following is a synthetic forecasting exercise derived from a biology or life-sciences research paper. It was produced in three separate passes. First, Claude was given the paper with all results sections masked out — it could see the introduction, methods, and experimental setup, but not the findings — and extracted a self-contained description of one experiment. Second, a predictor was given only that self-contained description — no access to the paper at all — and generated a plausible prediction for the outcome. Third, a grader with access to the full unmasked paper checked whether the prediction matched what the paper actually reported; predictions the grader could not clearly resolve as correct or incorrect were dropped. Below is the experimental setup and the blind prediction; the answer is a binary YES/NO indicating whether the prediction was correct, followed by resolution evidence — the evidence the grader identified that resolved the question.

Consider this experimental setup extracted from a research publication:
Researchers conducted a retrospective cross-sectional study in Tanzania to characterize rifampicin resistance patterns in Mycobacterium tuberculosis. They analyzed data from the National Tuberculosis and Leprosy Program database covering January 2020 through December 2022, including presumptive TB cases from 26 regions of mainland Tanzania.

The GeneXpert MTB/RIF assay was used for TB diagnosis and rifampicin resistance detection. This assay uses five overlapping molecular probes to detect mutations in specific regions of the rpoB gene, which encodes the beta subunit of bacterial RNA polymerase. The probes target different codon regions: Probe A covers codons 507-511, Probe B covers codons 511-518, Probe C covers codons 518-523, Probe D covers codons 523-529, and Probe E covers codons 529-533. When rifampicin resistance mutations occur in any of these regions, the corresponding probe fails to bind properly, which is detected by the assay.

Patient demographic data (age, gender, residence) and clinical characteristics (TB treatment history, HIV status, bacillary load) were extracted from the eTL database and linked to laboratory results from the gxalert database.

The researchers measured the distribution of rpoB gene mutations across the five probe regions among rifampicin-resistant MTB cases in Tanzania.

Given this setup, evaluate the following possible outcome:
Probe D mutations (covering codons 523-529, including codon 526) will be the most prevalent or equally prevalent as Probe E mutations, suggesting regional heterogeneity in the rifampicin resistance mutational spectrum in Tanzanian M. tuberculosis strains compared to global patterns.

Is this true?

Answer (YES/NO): NO